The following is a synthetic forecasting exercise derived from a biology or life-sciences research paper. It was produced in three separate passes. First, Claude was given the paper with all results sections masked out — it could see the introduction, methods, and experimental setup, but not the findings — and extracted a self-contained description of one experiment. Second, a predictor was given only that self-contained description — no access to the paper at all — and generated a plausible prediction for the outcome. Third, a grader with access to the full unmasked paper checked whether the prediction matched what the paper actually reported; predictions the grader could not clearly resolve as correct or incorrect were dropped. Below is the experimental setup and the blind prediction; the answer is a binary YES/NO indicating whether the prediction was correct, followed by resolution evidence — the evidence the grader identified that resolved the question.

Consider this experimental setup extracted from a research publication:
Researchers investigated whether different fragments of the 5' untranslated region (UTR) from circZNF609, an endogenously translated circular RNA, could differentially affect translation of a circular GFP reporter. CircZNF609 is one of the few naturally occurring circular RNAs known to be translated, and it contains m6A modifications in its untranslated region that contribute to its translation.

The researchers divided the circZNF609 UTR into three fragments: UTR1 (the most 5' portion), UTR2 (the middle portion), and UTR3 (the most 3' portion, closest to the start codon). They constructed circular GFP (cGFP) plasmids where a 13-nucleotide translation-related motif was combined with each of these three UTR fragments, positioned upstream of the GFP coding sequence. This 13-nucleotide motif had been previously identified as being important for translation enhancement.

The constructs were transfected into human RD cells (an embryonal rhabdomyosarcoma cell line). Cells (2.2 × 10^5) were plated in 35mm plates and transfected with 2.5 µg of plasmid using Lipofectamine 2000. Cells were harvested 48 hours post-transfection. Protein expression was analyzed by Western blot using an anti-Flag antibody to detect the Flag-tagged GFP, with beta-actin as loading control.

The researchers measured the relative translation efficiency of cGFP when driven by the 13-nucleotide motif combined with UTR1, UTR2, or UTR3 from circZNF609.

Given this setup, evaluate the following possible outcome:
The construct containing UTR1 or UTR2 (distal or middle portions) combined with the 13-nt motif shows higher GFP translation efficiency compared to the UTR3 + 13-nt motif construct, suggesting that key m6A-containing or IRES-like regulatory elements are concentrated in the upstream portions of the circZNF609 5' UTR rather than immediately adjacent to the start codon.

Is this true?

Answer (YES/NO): NO